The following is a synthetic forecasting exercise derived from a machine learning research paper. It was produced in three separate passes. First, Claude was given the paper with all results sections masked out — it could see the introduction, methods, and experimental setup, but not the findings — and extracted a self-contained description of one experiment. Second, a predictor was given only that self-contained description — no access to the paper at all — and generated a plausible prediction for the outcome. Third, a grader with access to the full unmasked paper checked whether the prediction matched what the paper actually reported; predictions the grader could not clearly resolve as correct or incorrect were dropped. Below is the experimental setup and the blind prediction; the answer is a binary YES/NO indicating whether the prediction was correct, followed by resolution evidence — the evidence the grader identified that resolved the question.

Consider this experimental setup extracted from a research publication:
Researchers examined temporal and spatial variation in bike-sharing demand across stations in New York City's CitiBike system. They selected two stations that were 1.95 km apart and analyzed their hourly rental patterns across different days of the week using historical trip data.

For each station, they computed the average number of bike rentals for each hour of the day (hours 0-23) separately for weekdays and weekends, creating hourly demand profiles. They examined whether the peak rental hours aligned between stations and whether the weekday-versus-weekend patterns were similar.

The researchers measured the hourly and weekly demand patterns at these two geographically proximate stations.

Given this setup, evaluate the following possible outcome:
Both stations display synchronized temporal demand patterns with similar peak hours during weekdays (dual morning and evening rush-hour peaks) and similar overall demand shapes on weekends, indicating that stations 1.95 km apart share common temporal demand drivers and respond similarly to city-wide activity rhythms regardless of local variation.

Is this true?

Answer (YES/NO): NO